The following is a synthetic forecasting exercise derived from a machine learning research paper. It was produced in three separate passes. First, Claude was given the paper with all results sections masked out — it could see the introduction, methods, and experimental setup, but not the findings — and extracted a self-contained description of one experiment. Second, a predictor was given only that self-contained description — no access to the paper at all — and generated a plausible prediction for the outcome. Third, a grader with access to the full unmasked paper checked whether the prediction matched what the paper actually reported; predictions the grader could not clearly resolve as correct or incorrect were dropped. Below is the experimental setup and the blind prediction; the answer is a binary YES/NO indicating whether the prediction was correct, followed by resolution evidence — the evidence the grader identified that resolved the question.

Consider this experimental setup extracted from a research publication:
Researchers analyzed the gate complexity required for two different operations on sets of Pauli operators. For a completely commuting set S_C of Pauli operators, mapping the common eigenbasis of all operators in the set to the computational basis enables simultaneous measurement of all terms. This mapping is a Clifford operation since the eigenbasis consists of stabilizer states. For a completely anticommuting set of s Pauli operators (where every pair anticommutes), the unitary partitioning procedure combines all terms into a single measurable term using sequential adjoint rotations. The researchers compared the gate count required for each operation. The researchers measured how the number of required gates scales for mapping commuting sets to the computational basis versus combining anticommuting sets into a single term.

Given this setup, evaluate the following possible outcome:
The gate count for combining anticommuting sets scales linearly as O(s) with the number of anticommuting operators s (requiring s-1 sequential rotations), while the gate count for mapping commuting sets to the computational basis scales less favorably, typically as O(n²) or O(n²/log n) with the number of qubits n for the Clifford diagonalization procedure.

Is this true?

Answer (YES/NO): NO